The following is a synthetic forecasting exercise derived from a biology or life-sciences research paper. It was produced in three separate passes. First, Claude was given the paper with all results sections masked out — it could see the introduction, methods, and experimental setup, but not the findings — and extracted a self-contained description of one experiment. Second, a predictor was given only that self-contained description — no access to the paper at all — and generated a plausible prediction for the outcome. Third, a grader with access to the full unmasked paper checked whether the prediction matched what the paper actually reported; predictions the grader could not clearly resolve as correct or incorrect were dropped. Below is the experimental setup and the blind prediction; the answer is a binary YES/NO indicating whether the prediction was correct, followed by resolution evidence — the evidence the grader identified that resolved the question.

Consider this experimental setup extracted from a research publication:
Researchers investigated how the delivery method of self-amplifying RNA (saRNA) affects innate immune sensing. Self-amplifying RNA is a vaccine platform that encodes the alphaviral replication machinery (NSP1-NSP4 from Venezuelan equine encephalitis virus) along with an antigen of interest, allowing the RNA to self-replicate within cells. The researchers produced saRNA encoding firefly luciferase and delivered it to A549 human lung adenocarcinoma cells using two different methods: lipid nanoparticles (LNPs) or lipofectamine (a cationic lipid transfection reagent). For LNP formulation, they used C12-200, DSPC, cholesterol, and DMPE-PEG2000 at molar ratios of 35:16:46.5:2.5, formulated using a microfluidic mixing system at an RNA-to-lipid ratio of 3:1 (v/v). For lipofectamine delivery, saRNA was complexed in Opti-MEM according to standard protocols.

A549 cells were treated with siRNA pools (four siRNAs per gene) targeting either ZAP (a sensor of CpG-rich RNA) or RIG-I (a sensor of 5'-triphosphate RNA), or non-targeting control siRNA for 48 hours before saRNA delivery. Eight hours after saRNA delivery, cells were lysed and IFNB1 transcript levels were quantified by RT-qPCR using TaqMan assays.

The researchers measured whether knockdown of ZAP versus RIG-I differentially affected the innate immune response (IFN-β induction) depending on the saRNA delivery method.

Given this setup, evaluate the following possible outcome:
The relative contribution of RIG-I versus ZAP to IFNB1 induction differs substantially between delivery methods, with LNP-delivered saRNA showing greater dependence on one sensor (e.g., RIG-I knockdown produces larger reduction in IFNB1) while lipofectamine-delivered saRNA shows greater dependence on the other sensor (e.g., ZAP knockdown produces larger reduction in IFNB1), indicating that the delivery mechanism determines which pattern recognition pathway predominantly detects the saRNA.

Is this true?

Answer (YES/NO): NO